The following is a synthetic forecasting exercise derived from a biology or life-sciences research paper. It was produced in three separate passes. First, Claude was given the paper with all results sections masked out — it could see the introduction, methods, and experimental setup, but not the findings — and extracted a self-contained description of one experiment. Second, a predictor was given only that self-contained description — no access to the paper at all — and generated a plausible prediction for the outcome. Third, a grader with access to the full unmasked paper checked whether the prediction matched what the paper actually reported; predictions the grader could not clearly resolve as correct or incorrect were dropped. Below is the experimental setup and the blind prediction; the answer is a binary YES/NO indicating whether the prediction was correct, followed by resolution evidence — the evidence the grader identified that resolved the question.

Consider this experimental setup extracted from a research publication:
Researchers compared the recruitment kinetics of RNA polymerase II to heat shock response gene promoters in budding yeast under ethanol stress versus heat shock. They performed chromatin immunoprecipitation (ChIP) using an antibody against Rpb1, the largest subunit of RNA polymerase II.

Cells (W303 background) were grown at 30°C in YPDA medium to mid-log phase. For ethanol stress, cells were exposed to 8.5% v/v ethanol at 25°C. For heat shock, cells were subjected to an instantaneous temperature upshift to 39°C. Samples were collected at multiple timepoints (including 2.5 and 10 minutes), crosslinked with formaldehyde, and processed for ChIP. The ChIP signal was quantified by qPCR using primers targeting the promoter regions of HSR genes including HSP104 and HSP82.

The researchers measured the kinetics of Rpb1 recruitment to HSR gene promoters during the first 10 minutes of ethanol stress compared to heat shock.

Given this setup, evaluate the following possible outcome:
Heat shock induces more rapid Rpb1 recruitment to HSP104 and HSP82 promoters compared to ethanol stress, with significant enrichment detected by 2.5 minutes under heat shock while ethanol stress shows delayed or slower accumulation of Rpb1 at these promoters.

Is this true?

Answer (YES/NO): YES